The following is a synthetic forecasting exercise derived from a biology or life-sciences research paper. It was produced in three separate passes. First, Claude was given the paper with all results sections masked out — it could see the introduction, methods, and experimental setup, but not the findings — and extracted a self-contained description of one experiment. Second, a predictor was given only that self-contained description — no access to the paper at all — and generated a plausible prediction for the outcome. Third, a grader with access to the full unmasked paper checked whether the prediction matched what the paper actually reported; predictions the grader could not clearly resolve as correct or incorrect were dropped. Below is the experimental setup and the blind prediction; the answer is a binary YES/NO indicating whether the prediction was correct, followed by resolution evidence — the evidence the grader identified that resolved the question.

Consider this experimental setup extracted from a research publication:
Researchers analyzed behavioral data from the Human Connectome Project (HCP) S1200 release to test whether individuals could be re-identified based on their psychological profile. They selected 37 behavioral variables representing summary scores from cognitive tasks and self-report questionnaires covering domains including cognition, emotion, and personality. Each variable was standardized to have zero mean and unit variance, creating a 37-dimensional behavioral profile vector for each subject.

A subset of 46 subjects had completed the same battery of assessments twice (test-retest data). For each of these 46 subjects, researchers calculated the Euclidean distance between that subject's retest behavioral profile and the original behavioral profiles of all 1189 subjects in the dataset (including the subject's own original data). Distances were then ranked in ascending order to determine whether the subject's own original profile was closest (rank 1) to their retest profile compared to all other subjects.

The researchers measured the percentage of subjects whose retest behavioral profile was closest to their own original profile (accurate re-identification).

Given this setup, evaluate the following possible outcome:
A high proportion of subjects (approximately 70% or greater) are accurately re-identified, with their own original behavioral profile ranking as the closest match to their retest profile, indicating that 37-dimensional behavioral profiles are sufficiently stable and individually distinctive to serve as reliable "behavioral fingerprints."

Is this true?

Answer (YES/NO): NO